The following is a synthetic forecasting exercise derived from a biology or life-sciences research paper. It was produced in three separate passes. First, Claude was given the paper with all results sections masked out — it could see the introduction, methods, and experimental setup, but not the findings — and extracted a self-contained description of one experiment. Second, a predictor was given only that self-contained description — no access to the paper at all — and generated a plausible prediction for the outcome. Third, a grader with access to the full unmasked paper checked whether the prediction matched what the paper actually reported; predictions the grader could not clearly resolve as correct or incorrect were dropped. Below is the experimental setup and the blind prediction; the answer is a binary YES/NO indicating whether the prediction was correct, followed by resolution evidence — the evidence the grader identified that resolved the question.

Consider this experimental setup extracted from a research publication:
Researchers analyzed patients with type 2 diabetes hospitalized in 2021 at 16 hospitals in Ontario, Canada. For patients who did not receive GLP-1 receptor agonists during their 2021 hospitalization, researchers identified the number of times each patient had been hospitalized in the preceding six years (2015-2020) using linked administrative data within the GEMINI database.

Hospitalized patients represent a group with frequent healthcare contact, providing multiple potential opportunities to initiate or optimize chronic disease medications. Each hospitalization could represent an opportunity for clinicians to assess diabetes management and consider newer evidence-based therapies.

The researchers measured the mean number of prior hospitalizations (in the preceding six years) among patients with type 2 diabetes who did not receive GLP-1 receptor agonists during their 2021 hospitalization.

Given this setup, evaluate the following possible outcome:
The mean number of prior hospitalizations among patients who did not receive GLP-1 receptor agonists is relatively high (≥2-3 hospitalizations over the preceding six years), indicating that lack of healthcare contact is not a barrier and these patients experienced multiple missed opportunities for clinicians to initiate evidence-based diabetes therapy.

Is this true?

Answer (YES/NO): YES